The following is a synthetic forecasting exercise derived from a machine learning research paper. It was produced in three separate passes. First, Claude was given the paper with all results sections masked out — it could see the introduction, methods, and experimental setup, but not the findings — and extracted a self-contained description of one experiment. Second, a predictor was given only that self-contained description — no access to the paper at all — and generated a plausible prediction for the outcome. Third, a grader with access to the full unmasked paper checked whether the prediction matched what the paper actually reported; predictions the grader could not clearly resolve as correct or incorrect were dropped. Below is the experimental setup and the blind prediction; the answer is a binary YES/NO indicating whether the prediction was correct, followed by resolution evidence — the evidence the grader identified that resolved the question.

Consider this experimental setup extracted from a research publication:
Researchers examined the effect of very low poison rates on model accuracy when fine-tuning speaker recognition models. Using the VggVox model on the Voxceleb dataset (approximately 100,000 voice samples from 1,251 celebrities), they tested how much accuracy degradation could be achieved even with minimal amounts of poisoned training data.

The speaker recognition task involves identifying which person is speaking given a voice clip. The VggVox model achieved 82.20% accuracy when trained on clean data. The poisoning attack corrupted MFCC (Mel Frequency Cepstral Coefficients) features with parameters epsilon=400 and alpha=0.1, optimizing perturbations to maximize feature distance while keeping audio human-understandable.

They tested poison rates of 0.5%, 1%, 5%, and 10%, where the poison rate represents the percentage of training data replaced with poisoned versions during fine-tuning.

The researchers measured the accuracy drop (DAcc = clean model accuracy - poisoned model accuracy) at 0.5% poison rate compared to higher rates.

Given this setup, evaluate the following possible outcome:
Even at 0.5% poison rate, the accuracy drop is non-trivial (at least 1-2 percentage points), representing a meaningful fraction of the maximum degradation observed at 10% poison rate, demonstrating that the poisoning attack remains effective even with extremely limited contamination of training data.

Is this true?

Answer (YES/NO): YES